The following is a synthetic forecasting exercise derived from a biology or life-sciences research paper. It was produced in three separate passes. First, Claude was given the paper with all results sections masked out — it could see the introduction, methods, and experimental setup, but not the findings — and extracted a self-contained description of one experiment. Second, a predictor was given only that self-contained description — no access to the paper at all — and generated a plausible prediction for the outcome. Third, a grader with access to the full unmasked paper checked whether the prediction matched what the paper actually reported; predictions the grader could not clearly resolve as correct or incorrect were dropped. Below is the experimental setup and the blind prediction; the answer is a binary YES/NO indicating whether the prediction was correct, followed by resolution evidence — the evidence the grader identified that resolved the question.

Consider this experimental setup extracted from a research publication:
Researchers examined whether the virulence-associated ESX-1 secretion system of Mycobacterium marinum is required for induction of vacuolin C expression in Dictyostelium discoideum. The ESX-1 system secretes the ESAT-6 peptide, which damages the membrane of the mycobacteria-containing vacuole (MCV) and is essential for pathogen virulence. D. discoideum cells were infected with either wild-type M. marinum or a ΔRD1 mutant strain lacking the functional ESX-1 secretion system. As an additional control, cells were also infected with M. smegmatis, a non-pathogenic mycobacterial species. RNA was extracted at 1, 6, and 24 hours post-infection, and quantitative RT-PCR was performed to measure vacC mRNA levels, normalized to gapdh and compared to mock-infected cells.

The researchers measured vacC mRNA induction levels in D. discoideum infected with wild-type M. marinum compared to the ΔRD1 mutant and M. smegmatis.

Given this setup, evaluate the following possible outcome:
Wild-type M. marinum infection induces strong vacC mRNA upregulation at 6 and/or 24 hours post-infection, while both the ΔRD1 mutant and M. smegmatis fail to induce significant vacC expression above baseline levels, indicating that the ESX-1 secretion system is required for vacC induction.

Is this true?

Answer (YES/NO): NO